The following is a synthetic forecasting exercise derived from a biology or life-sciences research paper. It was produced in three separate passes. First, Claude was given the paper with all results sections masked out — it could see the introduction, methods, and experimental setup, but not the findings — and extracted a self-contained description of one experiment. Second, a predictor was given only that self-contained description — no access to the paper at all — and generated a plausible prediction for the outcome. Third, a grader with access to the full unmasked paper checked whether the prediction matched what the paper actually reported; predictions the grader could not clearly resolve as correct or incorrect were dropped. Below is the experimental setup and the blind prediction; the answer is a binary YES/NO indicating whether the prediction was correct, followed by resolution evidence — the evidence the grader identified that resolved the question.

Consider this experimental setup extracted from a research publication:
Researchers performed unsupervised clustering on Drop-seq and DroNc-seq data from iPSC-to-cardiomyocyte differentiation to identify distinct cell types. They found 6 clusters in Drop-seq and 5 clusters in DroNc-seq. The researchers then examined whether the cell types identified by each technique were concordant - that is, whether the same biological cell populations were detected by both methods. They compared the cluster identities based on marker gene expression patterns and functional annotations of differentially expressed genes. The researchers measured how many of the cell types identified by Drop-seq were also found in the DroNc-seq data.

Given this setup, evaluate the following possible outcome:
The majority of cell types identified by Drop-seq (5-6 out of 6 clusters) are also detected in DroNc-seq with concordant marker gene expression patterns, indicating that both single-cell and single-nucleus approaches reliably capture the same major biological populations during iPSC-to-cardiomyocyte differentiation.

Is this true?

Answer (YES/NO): YES